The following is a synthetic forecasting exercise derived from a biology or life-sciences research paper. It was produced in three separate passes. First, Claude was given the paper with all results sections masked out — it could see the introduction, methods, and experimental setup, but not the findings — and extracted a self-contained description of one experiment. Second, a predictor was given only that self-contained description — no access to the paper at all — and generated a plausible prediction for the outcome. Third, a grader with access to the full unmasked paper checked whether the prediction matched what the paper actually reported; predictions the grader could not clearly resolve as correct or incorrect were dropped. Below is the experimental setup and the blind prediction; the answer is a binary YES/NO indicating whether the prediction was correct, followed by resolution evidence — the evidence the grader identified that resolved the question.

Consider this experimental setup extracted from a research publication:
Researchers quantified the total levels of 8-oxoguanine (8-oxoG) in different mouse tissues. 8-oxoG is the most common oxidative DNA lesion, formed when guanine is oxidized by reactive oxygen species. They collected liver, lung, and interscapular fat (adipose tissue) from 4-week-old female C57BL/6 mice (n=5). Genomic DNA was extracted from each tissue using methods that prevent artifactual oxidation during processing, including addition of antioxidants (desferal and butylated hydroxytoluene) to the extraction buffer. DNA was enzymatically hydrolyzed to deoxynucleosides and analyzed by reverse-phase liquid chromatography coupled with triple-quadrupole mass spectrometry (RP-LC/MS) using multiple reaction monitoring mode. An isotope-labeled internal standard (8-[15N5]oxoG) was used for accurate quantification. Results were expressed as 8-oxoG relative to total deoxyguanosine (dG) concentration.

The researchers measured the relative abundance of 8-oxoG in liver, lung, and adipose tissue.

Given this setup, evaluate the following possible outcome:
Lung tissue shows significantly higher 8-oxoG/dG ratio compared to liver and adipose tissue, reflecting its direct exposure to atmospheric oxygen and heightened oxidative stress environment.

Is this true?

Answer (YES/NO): NO